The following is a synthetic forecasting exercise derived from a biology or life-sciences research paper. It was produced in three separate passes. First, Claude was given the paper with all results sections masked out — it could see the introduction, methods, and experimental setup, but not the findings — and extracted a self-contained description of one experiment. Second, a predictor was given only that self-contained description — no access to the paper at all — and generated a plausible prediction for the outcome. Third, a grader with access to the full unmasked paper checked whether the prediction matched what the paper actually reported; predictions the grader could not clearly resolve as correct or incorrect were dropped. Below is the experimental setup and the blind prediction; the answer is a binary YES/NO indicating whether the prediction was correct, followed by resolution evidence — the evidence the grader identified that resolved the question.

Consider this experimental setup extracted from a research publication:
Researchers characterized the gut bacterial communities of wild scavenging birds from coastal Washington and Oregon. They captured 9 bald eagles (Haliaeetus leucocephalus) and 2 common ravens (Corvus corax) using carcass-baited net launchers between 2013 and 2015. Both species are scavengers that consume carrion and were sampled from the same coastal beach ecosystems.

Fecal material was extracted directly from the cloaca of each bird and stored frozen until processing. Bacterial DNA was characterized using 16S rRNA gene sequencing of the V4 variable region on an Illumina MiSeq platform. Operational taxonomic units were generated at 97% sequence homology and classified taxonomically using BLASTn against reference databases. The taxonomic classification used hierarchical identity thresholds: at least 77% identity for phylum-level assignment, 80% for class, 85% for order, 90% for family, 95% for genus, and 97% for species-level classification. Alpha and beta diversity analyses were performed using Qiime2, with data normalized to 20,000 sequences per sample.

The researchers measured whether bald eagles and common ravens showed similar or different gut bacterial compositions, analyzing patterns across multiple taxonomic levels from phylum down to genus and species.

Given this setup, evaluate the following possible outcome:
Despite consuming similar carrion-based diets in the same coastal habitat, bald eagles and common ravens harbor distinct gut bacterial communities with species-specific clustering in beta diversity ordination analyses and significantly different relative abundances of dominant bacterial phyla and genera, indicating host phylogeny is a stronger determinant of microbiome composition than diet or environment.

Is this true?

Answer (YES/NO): NO